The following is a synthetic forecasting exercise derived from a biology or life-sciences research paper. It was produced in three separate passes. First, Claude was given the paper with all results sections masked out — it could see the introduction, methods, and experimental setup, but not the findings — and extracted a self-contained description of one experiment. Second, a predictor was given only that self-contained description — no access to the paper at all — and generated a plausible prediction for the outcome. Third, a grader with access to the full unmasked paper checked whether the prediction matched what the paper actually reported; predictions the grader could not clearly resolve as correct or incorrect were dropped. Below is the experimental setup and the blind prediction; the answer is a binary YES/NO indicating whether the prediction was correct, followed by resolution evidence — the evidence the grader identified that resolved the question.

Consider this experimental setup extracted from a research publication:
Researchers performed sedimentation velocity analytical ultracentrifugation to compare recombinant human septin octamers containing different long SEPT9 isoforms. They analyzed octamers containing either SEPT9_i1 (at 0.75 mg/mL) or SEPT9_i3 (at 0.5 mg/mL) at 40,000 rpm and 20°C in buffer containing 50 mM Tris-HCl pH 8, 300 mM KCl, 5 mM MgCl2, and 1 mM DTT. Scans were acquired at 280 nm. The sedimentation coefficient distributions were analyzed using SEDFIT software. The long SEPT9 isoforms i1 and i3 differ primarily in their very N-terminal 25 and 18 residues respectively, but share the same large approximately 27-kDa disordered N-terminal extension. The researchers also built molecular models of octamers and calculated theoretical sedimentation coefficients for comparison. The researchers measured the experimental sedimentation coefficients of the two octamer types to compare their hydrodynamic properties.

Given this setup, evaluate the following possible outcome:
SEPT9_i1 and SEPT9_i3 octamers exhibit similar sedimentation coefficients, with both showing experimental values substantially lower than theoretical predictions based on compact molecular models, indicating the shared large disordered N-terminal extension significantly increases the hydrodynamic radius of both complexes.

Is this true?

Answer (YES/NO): NO